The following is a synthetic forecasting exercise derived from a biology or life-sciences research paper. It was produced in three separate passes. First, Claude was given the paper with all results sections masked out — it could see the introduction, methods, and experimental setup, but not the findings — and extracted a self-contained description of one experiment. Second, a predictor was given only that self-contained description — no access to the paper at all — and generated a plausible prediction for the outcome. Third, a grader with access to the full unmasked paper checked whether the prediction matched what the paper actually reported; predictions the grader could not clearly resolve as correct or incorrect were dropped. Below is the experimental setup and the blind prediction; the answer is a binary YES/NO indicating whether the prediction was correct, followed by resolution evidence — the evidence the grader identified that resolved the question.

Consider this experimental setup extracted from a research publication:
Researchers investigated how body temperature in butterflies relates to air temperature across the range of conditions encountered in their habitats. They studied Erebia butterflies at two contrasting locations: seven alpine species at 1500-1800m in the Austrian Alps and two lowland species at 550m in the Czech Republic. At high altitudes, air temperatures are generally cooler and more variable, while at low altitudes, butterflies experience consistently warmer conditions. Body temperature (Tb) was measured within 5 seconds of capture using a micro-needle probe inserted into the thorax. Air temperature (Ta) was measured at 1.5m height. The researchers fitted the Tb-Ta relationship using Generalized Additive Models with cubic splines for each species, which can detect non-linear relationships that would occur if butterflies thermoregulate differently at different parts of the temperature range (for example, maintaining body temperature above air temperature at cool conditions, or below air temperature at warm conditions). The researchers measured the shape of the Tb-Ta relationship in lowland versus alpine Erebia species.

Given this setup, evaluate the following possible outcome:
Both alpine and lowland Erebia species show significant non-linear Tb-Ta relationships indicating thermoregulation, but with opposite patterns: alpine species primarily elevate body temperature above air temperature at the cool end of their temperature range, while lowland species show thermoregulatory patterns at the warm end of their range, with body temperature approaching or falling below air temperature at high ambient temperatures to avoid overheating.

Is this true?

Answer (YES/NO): NO